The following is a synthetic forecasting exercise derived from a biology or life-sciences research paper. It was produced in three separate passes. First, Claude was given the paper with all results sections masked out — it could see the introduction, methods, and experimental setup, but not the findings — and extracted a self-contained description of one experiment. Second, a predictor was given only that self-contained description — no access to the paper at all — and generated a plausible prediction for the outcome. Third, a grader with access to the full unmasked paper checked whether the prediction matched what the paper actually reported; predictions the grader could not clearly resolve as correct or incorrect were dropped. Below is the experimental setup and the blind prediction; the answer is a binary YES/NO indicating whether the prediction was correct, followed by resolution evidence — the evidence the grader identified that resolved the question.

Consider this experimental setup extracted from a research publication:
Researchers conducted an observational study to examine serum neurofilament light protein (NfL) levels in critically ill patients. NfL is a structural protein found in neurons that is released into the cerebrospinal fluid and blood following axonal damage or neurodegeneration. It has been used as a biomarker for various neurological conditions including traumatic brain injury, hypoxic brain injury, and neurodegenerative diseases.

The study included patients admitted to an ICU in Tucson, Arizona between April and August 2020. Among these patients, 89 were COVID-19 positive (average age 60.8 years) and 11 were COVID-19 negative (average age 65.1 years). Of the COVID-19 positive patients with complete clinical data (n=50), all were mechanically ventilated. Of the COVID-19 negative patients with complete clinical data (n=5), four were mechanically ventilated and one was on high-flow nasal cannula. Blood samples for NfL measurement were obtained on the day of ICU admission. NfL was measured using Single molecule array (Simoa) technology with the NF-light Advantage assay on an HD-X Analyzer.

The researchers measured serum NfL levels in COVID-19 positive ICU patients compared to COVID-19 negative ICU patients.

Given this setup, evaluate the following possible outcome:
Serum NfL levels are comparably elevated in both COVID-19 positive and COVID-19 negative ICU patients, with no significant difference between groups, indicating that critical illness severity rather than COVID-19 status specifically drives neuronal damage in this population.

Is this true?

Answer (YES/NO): NO